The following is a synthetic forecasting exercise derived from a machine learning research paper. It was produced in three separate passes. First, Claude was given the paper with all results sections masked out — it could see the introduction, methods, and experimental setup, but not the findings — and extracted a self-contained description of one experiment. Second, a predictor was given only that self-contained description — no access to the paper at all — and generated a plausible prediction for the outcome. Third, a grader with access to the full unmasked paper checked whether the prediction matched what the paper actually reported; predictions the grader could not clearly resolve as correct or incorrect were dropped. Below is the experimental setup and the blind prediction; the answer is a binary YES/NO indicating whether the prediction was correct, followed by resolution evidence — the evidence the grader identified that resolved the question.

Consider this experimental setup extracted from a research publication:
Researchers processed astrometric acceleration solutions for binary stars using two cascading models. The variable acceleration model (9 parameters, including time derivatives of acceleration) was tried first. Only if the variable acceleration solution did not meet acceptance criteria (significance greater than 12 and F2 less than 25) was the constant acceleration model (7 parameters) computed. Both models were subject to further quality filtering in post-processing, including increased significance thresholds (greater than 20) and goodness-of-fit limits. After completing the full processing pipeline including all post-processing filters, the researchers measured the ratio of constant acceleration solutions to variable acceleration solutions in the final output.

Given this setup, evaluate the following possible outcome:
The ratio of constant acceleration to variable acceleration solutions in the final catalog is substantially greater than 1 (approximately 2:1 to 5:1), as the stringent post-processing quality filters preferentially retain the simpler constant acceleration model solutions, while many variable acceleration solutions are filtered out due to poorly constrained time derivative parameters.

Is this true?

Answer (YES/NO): YES